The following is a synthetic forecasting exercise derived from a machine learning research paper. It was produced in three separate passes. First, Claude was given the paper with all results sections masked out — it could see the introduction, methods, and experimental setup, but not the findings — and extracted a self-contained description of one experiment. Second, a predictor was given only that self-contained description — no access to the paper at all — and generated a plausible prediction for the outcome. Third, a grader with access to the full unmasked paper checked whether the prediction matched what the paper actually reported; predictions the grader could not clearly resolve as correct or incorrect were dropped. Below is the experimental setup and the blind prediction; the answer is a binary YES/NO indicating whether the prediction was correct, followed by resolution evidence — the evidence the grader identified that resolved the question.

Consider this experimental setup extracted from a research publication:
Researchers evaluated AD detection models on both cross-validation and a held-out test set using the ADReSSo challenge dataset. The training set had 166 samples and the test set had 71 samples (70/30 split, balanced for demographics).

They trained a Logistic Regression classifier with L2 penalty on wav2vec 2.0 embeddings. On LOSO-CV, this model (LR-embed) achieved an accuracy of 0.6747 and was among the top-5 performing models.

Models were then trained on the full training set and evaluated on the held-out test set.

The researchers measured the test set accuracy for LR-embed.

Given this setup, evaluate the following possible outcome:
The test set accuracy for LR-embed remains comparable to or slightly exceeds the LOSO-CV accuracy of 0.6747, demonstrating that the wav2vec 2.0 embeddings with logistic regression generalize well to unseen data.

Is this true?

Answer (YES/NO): NO